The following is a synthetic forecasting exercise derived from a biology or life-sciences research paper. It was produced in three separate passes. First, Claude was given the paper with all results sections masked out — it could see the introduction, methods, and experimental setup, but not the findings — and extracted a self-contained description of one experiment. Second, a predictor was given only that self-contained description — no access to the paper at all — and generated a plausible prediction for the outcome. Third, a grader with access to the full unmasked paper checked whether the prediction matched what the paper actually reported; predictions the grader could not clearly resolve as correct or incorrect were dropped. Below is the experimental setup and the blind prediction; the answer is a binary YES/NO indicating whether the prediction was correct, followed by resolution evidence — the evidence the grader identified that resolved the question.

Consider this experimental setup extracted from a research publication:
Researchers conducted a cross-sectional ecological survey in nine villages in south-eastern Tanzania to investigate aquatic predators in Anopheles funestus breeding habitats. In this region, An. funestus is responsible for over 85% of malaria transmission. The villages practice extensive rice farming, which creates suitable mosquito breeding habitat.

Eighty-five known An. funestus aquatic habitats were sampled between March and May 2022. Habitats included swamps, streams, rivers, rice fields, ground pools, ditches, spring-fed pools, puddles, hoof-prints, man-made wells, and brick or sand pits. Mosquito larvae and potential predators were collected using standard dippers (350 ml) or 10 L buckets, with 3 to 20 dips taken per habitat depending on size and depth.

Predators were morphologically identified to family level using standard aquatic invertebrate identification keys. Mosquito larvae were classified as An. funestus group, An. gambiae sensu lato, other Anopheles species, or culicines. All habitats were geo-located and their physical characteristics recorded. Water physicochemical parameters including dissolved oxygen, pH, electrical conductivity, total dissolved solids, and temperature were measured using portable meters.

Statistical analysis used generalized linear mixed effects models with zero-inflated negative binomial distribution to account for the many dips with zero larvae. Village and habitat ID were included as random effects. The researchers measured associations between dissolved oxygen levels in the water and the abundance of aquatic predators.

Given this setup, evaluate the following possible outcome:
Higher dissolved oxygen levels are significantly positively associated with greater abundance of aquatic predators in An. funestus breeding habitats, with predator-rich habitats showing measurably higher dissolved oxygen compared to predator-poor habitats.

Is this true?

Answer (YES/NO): NO